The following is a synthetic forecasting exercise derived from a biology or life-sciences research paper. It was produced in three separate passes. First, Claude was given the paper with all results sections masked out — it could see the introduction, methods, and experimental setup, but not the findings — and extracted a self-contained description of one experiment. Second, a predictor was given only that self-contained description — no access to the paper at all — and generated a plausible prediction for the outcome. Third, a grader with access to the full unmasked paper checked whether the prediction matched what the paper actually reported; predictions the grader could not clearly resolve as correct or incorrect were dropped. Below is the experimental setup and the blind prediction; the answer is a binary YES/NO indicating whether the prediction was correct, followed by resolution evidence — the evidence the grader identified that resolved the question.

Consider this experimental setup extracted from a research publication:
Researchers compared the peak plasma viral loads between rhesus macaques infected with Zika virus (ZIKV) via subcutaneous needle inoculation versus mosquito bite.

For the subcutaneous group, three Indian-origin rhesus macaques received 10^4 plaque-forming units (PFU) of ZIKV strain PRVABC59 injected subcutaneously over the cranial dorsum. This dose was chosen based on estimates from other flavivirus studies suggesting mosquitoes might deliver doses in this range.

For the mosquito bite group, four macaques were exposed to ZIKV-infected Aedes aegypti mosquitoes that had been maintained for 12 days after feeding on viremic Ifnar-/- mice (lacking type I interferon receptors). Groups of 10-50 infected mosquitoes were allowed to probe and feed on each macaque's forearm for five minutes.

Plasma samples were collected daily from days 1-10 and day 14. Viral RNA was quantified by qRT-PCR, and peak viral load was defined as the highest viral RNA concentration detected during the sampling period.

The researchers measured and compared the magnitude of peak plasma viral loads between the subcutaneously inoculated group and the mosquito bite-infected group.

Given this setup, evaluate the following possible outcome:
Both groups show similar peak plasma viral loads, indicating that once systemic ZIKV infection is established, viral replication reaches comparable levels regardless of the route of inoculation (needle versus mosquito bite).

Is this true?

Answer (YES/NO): YES